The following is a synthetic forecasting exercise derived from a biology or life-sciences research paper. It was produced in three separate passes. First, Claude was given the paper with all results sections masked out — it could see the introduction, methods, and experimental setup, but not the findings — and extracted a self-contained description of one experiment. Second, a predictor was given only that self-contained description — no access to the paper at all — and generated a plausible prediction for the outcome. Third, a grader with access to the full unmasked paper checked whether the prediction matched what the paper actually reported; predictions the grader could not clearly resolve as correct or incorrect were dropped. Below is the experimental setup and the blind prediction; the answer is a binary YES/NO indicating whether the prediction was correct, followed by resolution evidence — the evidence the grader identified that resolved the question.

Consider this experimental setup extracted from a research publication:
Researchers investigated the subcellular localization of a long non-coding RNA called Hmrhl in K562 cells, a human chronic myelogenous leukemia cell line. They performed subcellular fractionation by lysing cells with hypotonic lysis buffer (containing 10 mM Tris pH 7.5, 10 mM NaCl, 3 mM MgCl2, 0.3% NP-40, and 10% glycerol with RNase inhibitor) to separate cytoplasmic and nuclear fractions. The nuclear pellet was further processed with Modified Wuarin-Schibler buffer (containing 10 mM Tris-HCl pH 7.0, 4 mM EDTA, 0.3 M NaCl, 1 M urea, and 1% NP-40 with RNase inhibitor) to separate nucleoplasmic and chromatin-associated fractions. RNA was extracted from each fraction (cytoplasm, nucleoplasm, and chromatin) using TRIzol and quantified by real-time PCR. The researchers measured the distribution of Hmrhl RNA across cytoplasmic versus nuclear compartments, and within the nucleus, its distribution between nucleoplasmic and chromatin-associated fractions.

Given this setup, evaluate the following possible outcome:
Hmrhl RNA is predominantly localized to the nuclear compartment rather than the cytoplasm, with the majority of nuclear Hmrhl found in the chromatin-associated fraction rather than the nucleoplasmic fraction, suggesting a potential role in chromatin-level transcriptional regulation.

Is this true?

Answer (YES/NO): YES